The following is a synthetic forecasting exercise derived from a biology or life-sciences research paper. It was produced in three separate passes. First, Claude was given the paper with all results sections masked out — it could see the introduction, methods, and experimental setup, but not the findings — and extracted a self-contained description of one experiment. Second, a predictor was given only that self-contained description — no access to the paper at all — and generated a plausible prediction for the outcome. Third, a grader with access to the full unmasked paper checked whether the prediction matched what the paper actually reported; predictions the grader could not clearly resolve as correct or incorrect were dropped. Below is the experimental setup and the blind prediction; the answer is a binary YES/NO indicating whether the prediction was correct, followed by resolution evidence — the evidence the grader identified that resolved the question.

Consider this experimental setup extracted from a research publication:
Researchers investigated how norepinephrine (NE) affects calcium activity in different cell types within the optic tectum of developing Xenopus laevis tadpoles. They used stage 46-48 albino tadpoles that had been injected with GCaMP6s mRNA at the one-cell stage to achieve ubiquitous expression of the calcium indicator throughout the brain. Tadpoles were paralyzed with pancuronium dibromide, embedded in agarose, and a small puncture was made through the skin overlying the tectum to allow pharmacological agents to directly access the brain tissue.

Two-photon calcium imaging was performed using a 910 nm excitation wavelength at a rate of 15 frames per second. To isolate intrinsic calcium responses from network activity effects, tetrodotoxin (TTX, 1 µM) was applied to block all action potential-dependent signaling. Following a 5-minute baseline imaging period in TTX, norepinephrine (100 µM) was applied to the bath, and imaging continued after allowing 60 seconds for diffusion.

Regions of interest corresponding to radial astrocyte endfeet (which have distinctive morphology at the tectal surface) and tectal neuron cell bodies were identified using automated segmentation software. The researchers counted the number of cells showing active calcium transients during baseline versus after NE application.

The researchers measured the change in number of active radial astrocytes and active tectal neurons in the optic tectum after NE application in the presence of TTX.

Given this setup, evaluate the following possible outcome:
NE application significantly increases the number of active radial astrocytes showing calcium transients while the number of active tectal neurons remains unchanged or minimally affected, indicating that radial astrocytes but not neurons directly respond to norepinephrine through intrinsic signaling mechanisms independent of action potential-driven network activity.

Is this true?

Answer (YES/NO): YES